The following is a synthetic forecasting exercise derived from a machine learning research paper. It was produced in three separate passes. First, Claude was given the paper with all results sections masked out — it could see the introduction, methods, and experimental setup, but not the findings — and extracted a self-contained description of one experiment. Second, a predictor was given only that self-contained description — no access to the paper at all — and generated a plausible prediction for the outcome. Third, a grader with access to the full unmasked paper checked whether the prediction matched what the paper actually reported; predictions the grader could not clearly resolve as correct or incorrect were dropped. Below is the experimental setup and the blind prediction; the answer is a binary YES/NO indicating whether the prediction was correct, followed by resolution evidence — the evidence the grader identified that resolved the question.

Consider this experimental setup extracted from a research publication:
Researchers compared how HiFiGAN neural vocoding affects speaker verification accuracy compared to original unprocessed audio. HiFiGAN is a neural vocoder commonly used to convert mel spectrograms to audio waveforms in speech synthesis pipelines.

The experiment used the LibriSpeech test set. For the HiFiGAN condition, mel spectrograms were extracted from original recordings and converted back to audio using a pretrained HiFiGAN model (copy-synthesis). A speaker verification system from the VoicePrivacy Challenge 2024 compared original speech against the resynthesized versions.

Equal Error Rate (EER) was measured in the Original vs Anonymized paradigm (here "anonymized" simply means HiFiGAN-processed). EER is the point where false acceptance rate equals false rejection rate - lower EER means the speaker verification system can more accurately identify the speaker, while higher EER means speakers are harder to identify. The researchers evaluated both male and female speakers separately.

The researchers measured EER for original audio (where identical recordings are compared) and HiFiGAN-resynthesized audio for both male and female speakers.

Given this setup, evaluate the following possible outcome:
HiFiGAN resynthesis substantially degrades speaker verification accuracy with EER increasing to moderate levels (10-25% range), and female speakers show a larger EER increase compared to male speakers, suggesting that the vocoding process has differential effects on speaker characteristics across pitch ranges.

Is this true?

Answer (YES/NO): NO